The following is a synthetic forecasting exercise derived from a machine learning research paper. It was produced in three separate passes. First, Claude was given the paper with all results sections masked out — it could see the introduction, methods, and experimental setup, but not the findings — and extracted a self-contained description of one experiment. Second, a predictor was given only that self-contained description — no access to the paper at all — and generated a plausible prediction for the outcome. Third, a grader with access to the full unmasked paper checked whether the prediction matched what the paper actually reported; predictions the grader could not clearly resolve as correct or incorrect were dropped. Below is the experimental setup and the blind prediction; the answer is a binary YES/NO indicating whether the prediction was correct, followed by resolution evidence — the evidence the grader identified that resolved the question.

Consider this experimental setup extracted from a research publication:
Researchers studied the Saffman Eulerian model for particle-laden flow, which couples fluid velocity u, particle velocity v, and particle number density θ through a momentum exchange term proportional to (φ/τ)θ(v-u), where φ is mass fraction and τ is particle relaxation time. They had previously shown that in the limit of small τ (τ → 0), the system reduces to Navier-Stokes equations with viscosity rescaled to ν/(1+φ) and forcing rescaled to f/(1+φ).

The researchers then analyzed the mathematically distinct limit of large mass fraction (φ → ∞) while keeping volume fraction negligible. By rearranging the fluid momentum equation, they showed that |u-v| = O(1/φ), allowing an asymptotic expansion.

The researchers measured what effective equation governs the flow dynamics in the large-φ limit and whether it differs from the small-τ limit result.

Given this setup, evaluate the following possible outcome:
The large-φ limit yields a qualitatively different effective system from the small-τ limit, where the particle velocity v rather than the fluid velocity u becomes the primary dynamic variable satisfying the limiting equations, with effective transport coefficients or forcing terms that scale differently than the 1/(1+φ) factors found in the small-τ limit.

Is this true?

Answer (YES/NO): NO